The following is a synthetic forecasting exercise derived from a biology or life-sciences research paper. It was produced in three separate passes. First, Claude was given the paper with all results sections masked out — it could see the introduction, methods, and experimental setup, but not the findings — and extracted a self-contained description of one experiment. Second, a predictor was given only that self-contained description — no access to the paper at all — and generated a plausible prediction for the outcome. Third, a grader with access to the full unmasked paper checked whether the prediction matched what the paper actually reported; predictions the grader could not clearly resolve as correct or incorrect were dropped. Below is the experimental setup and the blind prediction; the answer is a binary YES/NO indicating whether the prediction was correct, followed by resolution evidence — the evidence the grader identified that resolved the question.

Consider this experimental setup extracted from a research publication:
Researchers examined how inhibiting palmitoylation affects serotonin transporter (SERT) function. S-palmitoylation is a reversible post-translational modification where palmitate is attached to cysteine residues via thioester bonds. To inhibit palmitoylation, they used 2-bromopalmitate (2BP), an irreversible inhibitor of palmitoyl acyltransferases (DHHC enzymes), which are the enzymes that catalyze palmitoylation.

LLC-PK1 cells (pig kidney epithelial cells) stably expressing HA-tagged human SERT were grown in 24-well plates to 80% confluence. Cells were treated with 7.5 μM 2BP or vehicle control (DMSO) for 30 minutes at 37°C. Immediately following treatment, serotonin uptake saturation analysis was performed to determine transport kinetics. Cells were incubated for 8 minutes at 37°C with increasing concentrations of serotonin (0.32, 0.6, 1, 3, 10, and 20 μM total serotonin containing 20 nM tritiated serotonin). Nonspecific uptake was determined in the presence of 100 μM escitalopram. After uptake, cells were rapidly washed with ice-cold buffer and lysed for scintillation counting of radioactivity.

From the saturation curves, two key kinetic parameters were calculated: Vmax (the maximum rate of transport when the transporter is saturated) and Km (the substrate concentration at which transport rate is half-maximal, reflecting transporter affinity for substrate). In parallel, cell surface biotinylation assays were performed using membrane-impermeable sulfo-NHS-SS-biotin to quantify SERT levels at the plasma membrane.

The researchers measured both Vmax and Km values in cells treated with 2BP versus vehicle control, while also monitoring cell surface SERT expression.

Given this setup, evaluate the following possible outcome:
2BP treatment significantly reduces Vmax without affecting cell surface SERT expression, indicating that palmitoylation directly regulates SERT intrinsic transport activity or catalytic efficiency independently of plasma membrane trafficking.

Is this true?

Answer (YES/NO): YES